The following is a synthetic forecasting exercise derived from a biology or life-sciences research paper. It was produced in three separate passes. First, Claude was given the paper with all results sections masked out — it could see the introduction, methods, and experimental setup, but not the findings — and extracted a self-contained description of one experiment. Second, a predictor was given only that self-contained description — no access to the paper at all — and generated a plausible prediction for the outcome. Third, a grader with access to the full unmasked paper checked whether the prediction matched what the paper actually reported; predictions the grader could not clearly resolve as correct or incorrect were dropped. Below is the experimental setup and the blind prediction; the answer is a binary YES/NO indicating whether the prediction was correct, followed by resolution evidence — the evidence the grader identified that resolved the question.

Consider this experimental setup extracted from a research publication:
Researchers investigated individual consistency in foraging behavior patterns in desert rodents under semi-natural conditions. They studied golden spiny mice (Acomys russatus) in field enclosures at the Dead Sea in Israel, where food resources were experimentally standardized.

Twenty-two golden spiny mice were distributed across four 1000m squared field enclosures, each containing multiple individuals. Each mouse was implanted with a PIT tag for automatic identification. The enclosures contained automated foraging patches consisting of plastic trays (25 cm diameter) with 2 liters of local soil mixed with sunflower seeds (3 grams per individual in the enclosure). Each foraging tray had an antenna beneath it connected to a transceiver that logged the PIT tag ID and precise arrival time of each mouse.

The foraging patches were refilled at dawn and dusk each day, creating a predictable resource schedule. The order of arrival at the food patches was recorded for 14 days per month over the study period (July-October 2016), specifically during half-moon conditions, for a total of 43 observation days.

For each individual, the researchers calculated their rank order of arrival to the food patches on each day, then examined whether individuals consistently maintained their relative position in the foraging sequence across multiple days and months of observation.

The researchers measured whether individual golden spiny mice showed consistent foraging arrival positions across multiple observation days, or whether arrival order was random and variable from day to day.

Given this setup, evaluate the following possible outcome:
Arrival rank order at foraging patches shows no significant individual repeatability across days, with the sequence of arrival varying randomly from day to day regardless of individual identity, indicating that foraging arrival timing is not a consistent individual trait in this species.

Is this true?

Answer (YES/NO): NO